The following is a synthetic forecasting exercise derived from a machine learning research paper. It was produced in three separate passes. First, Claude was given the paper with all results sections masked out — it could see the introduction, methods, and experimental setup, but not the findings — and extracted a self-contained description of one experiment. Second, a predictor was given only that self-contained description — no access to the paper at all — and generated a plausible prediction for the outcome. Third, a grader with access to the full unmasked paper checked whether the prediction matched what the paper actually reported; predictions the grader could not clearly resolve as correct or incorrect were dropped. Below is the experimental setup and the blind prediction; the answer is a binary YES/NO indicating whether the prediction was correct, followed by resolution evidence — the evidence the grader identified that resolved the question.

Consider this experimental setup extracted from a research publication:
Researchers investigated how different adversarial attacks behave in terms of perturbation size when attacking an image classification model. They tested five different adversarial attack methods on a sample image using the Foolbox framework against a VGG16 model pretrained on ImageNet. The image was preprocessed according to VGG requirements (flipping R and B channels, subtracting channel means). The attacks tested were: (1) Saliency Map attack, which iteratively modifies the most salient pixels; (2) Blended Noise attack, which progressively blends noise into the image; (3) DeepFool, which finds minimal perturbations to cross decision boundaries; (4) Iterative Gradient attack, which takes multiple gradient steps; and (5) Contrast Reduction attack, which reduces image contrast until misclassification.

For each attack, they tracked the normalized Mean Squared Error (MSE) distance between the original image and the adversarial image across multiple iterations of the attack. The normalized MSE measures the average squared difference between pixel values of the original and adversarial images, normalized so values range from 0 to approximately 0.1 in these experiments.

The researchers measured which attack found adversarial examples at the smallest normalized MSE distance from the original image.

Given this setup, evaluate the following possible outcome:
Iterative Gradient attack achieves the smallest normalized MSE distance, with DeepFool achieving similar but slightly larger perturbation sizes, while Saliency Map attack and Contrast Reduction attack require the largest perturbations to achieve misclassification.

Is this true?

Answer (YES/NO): NO